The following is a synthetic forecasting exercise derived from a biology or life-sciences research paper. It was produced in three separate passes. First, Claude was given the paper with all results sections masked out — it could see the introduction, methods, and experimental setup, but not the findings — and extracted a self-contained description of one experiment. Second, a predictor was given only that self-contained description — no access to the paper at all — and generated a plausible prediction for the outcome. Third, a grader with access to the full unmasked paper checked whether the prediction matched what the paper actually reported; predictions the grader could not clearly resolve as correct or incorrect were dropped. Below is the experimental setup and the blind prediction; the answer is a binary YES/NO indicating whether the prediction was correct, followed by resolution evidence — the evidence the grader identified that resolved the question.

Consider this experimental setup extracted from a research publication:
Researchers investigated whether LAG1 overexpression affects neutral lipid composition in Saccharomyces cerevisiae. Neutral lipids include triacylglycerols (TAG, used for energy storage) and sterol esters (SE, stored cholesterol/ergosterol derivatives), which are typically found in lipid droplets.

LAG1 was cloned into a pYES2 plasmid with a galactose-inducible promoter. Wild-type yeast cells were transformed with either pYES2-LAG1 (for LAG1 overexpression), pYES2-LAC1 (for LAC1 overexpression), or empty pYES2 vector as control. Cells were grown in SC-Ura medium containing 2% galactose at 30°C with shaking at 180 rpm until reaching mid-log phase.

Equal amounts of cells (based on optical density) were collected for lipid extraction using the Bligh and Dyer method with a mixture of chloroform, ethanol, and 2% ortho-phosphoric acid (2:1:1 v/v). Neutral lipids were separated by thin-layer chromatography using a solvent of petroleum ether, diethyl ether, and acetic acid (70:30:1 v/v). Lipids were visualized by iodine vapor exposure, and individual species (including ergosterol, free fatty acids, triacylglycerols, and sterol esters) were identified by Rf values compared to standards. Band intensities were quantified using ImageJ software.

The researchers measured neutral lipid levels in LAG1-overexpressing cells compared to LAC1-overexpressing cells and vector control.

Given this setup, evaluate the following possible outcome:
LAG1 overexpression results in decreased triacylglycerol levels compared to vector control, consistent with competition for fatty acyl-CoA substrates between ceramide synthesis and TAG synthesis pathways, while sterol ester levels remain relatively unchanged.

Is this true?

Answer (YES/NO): NO